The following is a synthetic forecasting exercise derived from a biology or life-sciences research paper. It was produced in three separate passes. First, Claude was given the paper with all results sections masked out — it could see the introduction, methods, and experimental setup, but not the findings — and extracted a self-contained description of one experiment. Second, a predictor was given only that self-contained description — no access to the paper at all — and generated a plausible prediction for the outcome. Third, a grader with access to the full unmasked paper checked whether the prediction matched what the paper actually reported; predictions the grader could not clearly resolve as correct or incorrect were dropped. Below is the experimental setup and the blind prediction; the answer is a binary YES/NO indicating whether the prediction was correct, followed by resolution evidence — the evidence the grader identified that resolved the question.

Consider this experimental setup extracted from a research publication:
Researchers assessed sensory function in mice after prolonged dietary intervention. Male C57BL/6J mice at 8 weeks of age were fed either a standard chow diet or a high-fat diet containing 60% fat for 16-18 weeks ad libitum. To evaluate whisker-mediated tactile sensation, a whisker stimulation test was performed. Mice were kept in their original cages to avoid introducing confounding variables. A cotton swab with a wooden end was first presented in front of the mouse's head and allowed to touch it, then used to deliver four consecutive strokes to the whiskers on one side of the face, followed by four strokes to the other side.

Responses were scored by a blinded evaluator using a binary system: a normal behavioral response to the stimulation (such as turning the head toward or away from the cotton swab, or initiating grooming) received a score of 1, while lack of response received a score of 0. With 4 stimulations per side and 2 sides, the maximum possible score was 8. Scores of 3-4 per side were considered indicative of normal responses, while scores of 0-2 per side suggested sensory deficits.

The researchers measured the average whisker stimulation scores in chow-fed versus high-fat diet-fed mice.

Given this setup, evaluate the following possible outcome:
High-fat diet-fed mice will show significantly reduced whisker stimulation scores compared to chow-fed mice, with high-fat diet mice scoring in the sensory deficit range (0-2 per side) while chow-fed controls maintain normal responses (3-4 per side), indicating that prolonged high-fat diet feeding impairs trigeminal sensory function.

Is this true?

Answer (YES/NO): YES